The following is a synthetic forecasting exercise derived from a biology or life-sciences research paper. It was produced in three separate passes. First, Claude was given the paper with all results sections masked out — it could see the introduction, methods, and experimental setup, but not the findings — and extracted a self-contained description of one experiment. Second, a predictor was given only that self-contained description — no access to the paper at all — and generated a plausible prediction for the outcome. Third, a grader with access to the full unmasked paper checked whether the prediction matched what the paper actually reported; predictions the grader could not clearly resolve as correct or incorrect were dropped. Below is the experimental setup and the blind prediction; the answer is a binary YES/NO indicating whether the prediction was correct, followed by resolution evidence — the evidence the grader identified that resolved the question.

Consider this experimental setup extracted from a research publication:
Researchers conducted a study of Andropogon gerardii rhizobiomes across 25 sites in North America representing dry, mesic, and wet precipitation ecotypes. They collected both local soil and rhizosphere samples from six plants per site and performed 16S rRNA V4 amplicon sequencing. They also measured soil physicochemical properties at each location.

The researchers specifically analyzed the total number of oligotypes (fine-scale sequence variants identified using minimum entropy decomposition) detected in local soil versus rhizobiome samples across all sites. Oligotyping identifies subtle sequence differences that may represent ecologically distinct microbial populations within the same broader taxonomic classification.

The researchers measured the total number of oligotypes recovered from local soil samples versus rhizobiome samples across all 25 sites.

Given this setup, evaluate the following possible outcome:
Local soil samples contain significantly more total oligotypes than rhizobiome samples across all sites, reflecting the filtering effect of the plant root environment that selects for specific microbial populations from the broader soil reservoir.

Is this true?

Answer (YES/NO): NO